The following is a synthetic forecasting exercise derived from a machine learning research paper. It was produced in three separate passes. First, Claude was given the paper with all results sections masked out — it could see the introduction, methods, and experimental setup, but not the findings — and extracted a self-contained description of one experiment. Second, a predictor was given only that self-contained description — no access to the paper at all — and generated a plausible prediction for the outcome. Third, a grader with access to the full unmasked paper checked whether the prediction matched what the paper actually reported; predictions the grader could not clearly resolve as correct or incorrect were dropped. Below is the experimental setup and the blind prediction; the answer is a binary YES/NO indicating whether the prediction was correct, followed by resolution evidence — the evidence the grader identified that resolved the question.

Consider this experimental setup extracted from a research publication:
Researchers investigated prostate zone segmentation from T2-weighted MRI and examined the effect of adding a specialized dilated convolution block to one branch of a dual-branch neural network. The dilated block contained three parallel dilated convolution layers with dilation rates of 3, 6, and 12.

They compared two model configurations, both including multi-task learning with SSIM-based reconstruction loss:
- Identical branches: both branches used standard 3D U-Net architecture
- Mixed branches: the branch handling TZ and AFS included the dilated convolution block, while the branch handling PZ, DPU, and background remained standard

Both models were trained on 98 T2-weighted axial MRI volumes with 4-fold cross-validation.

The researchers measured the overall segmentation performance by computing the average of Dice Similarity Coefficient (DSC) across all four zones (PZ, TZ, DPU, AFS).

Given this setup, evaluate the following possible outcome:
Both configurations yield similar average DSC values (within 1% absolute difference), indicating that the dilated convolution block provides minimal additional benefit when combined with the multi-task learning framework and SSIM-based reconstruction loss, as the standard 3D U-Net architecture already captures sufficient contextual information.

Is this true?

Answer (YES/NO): YES